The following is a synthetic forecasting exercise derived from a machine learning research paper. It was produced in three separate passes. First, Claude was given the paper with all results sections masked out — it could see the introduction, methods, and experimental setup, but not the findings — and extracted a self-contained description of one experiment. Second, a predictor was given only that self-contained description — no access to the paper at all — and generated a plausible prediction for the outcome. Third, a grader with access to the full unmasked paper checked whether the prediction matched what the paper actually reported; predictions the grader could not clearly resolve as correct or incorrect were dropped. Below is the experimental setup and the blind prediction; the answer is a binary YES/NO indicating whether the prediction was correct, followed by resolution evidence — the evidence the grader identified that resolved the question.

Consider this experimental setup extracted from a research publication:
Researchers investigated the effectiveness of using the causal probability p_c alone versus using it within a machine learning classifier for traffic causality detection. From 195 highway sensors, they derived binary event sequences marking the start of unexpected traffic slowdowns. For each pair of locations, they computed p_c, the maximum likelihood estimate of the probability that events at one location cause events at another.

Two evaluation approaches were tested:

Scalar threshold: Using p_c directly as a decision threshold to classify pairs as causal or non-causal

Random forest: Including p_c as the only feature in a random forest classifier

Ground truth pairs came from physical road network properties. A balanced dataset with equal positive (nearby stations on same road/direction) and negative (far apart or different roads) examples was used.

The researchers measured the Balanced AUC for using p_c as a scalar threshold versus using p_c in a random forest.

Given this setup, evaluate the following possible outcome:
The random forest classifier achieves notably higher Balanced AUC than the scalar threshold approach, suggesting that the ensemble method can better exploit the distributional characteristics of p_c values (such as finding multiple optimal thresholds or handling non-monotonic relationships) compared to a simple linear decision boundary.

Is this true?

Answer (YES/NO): YES